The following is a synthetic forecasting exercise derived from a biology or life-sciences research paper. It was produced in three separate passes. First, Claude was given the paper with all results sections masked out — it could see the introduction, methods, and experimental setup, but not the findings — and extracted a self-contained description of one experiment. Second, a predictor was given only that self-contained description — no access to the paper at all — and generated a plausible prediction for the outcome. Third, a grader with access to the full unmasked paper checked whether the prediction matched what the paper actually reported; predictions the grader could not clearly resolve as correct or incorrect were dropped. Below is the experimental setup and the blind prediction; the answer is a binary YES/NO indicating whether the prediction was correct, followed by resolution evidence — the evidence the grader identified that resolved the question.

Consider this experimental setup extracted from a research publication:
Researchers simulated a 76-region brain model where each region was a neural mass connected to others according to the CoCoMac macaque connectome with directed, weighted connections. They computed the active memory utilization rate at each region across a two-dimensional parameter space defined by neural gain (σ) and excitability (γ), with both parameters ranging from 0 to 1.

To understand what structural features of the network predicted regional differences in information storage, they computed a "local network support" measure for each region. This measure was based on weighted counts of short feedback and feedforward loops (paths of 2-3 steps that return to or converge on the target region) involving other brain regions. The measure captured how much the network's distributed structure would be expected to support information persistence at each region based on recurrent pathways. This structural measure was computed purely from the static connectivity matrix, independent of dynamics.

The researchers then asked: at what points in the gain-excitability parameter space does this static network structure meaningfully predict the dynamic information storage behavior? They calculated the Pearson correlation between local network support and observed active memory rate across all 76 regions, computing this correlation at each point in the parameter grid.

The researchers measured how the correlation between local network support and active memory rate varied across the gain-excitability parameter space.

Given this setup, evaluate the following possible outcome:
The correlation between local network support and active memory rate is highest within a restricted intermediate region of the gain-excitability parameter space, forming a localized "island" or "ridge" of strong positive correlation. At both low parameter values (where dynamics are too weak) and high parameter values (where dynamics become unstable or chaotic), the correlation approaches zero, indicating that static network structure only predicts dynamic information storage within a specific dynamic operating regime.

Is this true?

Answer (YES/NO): NO